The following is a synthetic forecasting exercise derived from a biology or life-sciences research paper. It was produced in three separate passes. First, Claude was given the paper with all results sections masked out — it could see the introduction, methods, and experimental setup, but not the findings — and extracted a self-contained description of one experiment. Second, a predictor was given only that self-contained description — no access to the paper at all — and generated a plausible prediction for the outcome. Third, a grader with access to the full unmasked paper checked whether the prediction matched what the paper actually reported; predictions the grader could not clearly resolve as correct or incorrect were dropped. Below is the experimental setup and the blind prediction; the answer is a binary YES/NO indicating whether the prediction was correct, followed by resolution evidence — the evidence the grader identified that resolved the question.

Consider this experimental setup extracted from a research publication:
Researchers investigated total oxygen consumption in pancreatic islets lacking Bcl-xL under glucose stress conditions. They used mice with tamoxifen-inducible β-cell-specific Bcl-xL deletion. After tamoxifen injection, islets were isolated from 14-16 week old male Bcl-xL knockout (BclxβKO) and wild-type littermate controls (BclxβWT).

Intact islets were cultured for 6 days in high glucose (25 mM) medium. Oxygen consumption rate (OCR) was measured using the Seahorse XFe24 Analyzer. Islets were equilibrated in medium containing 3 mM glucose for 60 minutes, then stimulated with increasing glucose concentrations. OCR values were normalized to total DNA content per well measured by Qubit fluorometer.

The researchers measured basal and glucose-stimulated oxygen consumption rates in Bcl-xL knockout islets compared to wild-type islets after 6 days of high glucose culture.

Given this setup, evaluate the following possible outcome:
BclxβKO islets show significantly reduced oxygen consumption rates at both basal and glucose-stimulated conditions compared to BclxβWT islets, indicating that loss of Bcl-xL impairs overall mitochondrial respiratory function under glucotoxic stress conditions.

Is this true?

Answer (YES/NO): NO